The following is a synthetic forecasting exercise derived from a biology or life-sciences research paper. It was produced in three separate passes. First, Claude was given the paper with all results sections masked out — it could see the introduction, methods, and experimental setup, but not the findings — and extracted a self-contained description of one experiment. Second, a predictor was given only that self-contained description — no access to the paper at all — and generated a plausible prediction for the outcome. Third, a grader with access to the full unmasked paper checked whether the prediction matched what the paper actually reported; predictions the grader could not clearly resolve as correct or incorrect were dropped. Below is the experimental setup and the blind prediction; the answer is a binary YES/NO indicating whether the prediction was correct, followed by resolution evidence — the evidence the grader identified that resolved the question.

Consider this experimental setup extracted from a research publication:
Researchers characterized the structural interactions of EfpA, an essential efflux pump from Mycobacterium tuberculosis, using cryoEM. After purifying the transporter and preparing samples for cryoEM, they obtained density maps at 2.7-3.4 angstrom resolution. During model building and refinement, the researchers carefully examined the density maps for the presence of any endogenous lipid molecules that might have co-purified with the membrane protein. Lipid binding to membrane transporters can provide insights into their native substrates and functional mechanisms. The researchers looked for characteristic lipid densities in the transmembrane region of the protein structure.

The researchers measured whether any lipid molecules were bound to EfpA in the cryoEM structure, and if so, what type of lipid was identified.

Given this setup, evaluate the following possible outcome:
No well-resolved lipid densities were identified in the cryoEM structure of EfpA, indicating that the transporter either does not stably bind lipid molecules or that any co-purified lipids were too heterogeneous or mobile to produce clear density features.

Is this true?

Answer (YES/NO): NO